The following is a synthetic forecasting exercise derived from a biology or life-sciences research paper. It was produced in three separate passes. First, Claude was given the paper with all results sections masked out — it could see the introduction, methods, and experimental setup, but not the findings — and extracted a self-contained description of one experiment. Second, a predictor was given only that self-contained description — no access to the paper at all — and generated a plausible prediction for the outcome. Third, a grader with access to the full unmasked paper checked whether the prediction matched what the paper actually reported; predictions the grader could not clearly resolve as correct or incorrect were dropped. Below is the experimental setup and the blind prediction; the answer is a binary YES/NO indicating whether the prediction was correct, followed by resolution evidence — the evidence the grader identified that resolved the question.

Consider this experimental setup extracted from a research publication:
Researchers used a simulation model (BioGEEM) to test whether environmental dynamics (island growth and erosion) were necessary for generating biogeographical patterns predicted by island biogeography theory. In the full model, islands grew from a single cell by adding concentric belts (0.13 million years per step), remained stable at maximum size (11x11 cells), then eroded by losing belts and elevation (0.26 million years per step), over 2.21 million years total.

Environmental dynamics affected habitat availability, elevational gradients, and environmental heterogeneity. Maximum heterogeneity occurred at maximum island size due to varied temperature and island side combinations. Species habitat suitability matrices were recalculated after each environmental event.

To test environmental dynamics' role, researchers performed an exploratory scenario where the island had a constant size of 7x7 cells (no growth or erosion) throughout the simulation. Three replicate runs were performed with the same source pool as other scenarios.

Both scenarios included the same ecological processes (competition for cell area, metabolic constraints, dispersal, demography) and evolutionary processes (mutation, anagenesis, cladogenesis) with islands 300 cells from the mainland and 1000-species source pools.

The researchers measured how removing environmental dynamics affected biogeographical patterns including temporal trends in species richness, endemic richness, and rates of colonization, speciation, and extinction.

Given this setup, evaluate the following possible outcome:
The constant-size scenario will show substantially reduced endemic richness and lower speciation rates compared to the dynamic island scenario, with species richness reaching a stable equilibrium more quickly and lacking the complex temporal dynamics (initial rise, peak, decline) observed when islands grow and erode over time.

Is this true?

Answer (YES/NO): NO